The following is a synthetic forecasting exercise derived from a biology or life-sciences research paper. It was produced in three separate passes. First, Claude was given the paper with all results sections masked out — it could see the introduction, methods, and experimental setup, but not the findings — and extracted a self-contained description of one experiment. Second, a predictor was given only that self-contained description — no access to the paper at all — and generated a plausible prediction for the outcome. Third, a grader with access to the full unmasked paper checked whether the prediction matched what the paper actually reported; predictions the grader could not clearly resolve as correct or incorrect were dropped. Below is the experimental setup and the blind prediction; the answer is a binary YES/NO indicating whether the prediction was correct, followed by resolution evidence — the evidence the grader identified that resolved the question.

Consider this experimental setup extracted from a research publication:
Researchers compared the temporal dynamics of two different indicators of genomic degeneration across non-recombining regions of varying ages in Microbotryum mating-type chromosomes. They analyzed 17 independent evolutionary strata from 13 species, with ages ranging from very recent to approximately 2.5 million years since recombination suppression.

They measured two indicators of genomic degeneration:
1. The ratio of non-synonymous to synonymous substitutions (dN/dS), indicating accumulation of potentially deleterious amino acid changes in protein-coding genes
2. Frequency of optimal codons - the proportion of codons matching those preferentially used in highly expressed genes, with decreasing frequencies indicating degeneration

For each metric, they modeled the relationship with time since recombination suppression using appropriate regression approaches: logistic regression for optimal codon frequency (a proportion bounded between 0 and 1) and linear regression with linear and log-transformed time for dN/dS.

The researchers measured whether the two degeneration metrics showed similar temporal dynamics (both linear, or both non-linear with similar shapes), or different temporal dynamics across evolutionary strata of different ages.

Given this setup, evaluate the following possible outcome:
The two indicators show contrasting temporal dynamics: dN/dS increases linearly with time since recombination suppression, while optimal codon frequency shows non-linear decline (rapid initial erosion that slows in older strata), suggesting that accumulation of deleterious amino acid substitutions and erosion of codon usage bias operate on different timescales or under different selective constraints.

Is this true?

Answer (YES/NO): NO